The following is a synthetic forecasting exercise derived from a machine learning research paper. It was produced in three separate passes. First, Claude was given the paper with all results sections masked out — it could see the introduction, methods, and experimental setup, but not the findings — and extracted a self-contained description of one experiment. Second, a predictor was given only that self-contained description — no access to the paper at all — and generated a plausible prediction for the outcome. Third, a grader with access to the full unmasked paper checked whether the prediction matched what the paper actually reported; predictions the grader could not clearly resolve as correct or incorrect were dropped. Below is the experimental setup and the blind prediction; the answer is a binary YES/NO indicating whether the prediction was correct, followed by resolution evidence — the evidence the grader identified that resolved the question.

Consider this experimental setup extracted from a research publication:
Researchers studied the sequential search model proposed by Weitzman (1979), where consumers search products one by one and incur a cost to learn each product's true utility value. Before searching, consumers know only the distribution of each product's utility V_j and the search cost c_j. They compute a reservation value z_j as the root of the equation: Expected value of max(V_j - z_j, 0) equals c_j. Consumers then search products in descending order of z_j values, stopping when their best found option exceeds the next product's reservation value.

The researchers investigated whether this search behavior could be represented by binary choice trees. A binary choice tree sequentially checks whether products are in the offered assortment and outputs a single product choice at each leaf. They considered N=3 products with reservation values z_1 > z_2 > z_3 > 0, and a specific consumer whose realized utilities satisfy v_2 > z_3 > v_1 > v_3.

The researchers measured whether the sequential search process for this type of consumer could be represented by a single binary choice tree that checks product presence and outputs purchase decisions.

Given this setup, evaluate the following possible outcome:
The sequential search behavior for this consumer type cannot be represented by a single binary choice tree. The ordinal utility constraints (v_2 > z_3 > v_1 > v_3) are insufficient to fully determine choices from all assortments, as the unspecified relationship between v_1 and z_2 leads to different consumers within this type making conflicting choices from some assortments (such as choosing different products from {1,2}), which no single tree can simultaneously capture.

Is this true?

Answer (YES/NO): NO